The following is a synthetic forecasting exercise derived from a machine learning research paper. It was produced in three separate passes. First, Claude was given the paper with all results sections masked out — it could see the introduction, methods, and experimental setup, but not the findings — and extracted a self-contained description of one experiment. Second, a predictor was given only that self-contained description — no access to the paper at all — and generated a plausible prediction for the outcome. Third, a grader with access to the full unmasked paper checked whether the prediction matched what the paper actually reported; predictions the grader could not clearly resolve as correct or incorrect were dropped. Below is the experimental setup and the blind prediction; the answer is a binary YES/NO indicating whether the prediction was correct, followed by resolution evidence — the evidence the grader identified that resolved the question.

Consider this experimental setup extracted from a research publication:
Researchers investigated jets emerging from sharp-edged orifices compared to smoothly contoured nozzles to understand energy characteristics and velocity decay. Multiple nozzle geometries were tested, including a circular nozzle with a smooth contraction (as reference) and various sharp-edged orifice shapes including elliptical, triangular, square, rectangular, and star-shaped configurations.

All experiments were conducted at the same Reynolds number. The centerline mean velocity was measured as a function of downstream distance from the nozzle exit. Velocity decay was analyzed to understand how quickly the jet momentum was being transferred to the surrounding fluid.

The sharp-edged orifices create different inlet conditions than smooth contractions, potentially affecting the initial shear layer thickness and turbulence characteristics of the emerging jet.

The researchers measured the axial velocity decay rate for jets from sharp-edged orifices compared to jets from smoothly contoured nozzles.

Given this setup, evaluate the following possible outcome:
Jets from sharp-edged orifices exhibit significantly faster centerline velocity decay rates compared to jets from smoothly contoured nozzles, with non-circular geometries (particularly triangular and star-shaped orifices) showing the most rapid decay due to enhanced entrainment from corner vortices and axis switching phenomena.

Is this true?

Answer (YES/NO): NO